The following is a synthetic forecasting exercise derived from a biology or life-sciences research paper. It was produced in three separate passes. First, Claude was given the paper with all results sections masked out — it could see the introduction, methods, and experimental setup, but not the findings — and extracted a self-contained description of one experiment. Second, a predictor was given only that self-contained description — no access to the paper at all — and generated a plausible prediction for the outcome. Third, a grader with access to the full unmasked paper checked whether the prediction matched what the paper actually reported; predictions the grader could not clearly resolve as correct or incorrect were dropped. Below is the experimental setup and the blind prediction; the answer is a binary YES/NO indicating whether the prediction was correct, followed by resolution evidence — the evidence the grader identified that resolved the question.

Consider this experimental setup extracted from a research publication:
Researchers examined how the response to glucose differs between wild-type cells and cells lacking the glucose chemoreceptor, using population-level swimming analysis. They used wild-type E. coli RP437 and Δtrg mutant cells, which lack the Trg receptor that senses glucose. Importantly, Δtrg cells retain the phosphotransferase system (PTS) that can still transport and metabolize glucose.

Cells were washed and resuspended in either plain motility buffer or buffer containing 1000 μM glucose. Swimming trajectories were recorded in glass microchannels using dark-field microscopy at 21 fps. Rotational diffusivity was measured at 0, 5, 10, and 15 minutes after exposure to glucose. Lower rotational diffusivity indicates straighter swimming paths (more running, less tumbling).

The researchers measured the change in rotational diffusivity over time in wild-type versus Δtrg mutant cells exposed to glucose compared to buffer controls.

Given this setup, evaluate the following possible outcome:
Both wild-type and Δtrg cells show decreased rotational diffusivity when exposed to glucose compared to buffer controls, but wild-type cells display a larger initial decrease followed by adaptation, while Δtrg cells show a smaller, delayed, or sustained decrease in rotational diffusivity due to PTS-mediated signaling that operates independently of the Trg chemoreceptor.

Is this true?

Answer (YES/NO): NO